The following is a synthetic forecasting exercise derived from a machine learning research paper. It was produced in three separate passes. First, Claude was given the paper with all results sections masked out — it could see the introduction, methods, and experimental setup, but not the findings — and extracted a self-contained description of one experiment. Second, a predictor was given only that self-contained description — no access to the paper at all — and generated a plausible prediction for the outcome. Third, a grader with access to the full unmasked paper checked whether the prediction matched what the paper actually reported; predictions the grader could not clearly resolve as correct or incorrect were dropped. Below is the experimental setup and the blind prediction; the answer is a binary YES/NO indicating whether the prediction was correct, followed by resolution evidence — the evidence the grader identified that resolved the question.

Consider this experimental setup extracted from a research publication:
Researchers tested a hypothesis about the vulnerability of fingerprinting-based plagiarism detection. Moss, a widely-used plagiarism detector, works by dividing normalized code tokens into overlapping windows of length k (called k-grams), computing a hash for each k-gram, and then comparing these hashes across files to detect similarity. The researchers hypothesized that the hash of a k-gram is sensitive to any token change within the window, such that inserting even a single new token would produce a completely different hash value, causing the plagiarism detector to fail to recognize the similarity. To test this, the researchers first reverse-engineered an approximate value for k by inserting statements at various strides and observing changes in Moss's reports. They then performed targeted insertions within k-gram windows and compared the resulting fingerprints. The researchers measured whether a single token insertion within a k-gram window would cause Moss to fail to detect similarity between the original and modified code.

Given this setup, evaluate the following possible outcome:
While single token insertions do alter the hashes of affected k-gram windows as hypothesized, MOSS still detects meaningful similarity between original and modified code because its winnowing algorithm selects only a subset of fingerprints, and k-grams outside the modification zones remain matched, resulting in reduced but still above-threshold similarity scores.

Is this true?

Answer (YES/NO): NO